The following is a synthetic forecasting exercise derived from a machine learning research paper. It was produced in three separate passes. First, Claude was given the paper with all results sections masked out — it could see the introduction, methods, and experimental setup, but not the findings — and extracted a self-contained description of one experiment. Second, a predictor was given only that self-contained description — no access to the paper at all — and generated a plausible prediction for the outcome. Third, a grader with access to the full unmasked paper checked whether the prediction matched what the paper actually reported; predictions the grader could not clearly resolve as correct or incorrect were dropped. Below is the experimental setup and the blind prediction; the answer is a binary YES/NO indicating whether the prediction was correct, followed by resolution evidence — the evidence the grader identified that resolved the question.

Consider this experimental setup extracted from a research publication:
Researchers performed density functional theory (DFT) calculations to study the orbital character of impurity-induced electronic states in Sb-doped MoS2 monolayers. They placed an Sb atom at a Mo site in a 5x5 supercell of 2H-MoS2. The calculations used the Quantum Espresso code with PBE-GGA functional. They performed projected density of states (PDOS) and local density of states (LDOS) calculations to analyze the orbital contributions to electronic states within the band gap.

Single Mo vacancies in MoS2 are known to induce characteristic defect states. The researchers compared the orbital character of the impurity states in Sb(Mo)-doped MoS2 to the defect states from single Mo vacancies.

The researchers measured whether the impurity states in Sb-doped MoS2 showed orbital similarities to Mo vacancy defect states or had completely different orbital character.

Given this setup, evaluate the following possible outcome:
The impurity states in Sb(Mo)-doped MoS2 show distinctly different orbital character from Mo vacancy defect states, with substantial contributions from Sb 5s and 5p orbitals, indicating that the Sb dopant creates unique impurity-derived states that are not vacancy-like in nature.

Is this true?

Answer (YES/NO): NO